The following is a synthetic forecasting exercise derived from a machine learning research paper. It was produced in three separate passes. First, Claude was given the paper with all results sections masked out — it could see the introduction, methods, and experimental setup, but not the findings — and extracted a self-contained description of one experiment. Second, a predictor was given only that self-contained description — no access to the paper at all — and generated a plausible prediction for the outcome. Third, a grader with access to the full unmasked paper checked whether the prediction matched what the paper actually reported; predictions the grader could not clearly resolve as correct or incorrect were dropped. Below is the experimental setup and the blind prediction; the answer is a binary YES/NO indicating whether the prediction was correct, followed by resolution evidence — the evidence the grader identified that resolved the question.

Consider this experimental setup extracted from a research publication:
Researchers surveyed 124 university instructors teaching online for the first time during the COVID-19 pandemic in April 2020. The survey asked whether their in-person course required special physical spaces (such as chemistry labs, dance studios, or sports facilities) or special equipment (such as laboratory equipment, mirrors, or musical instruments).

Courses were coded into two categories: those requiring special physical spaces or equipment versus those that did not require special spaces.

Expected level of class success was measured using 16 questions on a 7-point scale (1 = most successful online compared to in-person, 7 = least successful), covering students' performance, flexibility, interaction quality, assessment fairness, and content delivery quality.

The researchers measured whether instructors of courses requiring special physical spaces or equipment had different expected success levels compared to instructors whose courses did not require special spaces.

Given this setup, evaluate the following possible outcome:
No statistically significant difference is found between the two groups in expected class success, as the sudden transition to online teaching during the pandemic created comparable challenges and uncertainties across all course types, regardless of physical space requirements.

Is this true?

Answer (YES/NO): YES